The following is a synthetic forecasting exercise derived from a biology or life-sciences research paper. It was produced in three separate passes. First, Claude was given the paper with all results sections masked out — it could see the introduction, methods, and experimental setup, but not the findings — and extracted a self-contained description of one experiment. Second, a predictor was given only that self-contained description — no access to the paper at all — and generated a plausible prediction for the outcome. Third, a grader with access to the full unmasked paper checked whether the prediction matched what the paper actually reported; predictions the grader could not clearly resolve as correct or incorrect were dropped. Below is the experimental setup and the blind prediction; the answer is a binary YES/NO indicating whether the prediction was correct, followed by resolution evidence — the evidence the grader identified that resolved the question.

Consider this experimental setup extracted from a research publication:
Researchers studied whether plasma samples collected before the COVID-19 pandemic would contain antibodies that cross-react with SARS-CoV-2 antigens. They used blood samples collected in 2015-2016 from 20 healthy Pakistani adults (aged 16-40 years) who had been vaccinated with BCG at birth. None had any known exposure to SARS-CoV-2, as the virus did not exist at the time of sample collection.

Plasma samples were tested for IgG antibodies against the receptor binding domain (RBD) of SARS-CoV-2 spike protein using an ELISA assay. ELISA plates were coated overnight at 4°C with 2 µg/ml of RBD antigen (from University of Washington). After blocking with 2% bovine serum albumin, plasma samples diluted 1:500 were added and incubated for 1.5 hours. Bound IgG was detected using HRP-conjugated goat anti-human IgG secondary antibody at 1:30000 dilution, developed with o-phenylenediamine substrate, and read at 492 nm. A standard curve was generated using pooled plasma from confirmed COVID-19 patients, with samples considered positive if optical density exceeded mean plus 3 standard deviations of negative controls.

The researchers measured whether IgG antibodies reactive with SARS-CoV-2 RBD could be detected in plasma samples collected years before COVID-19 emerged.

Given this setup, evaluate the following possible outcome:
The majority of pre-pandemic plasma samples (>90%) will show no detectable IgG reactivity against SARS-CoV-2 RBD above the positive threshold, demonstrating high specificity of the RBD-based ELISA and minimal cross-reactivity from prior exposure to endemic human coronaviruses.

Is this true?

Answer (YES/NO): NO